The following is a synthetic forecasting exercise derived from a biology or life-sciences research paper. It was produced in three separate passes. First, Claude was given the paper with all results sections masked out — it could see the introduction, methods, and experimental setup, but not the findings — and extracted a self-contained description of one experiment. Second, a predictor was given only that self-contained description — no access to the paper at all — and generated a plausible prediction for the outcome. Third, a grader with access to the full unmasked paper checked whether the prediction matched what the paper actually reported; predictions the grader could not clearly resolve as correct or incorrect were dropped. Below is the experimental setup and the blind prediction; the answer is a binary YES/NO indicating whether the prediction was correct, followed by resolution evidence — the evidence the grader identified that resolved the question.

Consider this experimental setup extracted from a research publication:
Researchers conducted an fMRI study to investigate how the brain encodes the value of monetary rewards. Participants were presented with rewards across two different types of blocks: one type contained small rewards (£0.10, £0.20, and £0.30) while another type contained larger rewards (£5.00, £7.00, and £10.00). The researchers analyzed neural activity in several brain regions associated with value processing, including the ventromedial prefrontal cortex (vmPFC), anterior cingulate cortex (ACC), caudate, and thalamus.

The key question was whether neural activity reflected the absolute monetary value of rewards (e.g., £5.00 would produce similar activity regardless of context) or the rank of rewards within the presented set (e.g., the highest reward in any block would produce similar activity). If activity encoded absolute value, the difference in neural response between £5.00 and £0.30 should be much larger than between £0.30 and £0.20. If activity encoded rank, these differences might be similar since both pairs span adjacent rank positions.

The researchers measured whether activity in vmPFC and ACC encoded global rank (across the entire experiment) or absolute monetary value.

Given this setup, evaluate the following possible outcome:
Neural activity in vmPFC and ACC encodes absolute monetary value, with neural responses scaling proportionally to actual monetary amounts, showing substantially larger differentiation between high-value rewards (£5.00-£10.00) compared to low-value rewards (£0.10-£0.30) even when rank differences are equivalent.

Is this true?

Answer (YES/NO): NO